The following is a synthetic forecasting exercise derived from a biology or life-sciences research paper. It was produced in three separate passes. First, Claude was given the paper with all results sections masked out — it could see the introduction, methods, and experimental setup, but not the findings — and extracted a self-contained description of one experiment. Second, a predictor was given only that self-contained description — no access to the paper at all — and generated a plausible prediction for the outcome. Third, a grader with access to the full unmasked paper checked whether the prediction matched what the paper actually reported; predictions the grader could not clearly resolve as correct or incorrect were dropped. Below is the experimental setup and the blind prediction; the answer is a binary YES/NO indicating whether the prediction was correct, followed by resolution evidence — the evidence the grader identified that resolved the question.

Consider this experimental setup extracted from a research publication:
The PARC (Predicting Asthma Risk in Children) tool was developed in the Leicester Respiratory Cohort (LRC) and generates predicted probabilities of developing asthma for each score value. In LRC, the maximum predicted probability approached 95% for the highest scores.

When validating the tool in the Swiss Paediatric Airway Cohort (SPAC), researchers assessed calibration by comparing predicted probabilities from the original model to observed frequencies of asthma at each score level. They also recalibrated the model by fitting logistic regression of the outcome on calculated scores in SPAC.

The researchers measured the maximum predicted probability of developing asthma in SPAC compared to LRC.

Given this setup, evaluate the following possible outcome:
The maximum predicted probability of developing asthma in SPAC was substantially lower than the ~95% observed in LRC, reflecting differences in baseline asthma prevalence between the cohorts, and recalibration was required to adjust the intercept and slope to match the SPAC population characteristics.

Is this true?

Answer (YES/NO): NO